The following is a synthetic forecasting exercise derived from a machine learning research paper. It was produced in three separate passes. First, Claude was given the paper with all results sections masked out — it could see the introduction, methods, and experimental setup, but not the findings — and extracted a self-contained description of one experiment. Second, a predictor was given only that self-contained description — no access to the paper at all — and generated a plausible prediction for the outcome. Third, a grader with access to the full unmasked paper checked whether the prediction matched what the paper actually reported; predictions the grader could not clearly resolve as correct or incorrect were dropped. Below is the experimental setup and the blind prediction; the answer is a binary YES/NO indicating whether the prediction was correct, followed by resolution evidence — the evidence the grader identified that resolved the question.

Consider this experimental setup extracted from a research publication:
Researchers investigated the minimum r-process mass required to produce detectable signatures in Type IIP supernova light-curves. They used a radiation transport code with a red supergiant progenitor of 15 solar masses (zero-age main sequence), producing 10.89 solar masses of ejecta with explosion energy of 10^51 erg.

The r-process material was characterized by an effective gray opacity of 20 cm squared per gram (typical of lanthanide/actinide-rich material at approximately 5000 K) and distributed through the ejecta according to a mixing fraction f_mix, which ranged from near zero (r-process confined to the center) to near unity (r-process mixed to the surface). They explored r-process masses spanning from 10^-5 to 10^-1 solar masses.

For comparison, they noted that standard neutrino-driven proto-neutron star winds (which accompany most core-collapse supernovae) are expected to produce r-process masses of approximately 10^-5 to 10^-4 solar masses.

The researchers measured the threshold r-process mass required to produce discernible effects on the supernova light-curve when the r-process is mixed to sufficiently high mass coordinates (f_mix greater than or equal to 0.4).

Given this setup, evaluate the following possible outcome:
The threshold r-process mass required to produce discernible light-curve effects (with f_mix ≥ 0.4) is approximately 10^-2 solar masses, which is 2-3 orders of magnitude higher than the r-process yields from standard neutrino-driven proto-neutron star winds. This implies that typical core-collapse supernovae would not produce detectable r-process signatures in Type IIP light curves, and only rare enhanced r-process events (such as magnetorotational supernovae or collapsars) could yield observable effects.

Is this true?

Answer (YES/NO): YES